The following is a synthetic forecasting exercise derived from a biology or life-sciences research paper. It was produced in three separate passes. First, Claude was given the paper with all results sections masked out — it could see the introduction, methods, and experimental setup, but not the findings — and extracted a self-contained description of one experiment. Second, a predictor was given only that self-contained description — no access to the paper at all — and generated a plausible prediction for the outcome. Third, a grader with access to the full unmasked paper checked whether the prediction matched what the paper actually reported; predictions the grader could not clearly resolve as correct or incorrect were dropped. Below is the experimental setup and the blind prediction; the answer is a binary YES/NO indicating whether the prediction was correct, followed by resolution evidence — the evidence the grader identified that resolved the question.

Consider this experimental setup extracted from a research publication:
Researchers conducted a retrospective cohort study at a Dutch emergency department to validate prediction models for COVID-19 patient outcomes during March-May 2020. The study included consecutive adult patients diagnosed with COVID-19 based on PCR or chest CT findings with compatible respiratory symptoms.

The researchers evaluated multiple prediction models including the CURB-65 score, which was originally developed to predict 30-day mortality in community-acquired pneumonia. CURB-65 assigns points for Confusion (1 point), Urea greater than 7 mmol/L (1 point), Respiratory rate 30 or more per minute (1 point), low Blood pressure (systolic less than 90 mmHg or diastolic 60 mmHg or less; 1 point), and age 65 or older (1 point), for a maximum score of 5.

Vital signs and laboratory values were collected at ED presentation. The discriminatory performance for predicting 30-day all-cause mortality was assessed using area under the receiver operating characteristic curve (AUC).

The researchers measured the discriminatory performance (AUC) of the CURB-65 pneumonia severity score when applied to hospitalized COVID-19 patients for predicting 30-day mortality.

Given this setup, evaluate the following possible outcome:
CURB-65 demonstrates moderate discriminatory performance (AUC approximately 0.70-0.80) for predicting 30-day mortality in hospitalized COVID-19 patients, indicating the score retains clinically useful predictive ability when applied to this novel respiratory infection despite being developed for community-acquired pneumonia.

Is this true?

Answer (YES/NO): YES